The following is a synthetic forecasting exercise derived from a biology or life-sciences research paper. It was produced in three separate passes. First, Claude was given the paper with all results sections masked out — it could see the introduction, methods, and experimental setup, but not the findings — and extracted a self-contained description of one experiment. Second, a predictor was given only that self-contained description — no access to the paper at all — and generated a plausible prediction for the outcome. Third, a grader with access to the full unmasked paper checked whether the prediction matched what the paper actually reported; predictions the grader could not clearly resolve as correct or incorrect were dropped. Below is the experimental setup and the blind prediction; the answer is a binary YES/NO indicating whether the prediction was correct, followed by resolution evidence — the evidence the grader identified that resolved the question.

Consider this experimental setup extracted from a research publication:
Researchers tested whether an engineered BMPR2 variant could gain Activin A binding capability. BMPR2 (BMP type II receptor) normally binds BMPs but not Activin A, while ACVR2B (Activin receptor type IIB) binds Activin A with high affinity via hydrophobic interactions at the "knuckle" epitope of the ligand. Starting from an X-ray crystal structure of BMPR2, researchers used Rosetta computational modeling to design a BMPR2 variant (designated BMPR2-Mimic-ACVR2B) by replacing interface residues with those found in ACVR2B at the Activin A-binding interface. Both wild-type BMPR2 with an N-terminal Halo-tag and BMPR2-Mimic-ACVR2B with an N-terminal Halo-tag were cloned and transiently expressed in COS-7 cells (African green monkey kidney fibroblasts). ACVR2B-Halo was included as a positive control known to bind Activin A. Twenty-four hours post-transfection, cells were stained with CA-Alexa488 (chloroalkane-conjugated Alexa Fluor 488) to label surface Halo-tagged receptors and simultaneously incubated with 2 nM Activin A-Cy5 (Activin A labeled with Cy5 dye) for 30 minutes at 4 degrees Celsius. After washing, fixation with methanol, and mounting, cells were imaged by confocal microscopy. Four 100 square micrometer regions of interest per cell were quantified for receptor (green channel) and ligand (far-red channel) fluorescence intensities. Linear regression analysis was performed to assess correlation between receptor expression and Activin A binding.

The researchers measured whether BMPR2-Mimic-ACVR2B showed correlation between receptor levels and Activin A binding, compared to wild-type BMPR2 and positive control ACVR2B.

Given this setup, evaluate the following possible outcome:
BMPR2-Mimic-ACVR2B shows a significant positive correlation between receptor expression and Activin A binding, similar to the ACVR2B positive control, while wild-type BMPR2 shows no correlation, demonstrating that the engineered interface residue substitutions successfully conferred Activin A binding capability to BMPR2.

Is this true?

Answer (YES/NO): NO